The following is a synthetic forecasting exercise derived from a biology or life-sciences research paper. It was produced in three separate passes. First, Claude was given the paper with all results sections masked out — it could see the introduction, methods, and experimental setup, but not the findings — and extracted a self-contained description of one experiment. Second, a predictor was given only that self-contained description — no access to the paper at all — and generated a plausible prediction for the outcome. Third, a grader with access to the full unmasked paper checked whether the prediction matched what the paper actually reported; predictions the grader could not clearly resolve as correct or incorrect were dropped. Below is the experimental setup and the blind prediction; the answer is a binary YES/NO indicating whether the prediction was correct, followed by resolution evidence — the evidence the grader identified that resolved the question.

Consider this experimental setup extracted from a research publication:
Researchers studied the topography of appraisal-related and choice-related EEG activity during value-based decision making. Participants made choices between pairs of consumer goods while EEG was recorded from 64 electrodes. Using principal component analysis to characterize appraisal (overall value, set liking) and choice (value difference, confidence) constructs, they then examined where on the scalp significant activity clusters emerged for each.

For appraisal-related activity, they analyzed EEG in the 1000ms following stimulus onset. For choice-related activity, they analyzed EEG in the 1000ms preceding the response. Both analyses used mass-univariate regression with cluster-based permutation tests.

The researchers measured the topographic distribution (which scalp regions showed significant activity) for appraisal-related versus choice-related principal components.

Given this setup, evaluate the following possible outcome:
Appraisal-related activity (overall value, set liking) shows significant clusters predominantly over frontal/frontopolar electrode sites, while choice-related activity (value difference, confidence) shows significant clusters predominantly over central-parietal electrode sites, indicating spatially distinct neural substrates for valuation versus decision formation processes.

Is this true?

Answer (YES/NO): NO